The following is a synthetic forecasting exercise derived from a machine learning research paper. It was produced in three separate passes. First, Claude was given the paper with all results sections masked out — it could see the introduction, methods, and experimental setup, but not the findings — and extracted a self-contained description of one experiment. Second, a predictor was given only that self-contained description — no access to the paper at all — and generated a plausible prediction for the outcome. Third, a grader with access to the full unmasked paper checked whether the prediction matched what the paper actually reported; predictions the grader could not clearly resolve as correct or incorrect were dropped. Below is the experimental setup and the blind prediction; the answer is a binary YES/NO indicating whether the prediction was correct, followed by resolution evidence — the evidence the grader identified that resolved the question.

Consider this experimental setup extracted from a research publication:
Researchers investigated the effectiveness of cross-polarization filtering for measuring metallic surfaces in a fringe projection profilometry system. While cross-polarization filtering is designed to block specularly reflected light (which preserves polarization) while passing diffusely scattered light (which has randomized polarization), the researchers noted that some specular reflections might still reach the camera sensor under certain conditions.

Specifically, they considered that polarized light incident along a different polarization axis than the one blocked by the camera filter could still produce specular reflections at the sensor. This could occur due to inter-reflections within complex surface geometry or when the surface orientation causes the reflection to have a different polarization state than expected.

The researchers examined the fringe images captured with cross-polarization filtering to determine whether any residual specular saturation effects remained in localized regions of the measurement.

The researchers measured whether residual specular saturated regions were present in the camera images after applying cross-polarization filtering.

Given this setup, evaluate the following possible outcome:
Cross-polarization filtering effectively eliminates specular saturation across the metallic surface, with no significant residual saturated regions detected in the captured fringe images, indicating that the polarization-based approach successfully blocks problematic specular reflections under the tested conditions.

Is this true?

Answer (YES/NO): NO